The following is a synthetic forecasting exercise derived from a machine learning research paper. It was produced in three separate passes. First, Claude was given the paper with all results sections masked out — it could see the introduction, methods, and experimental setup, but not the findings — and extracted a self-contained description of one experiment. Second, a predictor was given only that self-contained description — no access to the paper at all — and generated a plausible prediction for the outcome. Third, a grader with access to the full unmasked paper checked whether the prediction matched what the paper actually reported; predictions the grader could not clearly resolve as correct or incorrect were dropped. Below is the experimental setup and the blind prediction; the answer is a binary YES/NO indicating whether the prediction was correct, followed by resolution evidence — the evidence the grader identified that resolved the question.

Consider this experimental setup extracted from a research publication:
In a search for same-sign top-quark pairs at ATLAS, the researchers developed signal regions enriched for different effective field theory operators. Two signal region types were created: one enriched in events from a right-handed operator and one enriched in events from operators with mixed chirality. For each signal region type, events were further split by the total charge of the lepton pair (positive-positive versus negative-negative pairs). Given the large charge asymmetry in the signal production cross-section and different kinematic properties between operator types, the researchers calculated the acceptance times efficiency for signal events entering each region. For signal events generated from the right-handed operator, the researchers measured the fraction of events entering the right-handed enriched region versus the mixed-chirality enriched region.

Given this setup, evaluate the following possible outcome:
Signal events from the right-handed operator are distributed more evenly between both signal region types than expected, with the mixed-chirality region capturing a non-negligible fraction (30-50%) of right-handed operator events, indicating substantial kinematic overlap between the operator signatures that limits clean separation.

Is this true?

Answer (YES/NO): NO